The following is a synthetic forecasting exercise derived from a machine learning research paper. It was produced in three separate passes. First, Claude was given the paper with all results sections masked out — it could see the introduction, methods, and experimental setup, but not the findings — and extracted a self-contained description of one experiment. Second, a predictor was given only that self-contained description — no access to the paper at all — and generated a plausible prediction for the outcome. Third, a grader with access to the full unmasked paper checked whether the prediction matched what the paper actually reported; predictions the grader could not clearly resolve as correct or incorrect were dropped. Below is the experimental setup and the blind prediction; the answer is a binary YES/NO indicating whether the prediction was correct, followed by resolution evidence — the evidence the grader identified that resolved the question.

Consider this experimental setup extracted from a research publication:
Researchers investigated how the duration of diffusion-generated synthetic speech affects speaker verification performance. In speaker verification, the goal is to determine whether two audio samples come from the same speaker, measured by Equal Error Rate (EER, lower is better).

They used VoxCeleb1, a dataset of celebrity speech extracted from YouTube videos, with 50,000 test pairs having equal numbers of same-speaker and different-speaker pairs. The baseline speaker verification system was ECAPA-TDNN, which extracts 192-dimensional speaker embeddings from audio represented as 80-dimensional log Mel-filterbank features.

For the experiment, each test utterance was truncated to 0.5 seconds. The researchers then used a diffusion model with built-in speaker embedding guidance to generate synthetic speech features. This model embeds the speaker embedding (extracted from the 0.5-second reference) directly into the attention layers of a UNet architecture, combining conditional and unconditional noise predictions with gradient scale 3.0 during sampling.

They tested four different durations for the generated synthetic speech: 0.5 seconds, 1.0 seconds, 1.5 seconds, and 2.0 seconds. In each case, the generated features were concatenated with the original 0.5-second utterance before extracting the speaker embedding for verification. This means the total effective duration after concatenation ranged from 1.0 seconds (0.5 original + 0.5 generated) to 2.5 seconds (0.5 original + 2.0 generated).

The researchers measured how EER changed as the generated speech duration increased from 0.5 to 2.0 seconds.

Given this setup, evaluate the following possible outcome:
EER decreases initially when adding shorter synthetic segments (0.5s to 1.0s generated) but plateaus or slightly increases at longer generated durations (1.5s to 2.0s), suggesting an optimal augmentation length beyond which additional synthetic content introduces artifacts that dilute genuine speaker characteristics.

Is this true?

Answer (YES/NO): NO